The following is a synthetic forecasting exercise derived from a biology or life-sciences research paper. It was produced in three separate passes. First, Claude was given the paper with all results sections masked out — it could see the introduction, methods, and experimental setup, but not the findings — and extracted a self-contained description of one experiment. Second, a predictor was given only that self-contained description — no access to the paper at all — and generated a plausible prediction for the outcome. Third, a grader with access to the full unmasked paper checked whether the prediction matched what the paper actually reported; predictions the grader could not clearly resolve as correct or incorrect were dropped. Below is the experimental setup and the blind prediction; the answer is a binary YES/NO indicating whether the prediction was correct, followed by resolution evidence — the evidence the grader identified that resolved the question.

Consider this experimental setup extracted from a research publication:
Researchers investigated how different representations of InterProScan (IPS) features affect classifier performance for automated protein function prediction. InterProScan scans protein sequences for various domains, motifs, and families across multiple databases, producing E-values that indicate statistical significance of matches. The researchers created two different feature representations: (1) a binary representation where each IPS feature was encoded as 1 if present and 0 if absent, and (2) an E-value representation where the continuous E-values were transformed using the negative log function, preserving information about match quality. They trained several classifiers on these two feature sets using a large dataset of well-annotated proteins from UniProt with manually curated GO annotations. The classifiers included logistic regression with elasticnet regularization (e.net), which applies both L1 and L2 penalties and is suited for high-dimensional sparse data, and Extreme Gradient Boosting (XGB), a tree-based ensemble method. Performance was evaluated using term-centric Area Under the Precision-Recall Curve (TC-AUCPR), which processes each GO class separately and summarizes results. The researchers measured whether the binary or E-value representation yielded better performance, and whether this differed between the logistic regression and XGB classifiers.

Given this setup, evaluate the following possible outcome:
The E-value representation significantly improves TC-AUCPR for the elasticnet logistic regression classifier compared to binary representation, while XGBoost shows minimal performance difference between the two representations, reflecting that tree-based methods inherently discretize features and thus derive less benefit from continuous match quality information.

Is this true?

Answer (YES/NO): NO